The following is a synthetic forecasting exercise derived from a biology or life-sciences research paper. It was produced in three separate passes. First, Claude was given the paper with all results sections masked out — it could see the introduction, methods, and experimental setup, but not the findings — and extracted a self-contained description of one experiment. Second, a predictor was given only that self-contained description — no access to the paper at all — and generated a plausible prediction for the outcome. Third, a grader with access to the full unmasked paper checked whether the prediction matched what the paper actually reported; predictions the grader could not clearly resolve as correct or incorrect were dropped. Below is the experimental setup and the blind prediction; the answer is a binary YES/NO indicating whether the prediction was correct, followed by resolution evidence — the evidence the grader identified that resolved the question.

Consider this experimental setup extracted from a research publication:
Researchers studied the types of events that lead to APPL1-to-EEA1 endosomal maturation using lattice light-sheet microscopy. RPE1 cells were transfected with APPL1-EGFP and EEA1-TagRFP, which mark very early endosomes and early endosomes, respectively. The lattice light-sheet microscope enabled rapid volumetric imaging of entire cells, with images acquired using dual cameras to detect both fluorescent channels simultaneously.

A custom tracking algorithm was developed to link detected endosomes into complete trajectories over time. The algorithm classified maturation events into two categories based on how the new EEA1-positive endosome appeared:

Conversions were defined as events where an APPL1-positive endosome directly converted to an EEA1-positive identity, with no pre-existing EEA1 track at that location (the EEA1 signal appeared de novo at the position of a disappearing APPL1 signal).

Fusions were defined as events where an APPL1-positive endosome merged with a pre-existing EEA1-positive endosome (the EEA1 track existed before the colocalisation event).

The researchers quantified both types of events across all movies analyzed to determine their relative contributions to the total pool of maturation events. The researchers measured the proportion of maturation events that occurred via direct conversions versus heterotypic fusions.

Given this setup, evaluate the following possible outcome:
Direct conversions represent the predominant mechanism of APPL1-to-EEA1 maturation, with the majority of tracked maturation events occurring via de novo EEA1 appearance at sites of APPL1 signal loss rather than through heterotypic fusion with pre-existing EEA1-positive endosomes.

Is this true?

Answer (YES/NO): NO